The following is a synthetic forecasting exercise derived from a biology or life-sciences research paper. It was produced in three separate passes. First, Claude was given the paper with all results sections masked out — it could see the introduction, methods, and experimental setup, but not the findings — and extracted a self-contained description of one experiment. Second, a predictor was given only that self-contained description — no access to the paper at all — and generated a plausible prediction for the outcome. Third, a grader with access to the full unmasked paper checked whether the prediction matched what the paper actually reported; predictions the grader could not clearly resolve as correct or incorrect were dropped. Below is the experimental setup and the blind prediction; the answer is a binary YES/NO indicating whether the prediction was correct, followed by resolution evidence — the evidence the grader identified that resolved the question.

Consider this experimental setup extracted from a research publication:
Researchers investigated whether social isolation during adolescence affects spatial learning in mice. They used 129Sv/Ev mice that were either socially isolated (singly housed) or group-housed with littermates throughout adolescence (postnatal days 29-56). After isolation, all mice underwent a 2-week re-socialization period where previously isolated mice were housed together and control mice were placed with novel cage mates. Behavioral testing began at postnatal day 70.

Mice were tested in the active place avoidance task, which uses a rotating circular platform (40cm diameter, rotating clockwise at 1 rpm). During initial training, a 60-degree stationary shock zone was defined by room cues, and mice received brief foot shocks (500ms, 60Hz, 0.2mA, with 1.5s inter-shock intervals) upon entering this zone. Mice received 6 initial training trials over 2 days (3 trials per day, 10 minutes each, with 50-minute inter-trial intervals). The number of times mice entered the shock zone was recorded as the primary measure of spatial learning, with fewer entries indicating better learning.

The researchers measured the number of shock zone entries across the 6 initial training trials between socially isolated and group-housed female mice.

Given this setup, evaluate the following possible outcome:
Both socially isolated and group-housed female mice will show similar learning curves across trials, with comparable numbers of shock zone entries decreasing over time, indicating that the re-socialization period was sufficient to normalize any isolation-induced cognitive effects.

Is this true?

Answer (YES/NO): NO